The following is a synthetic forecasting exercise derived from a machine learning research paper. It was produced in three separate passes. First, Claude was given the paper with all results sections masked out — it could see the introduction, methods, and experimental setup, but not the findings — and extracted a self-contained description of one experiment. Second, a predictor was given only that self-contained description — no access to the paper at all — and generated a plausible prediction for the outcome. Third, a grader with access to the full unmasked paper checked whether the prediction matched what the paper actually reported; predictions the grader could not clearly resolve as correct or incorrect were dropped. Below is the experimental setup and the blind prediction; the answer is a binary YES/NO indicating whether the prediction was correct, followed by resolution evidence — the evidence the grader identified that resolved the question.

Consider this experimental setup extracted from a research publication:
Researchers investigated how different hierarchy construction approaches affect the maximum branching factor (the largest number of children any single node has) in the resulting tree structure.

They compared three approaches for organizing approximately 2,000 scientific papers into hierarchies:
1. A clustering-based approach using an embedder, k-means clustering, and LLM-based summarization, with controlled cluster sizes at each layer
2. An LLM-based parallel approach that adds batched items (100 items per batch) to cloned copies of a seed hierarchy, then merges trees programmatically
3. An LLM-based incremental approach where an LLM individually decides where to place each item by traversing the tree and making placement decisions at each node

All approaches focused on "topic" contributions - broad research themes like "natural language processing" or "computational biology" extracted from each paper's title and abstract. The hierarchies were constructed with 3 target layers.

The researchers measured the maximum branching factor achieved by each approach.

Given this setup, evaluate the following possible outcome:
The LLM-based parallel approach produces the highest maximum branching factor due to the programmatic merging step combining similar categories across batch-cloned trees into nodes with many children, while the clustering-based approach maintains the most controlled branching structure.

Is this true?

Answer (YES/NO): YES